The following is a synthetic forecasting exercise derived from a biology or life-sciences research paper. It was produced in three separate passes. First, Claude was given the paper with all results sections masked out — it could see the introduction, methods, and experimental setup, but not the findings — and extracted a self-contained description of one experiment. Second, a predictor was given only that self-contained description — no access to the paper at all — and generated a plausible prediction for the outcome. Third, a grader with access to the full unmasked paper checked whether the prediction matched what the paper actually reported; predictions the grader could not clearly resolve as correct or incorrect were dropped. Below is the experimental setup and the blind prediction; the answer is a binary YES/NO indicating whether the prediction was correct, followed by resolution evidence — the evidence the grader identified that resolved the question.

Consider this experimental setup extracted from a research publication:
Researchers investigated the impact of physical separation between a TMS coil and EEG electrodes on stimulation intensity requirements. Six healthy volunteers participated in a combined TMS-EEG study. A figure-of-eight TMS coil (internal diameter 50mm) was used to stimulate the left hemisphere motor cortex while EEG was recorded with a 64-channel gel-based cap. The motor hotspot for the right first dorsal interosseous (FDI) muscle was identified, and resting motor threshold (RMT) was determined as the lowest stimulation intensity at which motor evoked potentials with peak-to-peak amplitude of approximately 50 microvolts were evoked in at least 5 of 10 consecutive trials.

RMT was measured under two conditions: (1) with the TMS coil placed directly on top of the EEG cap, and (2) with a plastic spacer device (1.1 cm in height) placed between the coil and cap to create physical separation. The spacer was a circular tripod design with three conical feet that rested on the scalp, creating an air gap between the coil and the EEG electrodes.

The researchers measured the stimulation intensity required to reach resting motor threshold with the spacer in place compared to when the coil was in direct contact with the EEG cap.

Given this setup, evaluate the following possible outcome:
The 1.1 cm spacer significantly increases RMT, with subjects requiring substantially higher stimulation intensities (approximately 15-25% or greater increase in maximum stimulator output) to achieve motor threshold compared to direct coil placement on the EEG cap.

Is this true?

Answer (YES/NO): NO